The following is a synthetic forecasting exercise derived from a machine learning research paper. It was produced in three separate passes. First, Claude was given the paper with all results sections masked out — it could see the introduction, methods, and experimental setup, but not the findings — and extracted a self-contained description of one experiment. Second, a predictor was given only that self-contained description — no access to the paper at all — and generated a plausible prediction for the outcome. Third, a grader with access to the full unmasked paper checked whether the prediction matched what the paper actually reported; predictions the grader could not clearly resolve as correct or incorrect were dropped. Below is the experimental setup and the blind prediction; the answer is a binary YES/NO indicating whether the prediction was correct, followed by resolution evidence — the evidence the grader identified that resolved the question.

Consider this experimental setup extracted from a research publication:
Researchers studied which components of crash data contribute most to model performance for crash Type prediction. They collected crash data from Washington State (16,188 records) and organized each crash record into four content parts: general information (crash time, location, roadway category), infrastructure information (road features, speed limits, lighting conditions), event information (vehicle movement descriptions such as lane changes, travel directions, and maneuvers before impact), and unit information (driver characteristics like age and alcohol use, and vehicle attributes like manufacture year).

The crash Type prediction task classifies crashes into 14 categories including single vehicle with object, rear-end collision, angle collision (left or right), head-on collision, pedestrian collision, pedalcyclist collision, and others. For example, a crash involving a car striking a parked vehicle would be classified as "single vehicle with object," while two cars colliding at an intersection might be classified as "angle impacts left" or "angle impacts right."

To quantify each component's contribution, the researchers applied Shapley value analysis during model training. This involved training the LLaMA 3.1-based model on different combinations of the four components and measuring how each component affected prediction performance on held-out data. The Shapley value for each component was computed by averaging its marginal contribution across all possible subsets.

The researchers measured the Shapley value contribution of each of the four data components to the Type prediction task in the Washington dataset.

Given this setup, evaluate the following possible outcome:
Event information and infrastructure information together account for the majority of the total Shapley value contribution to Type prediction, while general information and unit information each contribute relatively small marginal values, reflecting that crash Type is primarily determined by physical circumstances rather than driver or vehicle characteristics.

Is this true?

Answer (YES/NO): NO